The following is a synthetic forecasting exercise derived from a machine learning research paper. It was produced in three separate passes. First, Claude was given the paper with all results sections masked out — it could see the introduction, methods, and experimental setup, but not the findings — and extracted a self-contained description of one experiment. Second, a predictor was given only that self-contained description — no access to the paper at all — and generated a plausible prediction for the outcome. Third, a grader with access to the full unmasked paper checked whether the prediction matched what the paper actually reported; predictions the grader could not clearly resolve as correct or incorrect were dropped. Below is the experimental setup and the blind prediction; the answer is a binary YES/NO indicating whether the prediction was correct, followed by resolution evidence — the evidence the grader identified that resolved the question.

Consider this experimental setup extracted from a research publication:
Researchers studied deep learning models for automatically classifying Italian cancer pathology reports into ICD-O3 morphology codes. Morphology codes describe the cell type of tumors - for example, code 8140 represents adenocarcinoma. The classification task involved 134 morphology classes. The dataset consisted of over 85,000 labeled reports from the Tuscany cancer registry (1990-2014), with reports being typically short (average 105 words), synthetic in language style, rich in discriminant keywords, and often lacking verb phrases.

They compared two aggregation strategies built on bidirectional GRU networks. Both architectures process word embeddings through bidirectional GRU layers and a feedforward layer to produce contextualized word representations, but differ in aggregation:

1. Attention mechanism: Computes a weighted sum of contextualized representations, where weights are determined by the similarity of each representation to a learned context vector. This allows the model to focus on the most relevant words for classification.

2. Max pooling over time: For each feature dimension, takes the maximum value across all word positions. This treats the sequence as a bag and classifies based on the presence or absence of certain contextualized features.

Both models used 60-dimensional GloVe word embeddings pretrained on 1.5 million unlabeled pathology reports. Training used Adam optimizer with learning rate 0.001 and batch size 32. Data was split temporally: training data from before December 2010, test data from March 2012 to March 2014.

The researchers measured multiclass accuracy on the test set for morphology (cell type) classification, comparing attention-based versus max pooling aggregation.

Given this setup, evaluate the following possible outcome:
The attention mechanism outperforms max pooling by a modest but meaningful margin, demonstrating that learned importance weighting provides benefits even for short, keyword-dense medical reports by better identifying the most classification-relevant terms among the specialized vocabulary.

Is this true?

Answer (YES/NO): NO